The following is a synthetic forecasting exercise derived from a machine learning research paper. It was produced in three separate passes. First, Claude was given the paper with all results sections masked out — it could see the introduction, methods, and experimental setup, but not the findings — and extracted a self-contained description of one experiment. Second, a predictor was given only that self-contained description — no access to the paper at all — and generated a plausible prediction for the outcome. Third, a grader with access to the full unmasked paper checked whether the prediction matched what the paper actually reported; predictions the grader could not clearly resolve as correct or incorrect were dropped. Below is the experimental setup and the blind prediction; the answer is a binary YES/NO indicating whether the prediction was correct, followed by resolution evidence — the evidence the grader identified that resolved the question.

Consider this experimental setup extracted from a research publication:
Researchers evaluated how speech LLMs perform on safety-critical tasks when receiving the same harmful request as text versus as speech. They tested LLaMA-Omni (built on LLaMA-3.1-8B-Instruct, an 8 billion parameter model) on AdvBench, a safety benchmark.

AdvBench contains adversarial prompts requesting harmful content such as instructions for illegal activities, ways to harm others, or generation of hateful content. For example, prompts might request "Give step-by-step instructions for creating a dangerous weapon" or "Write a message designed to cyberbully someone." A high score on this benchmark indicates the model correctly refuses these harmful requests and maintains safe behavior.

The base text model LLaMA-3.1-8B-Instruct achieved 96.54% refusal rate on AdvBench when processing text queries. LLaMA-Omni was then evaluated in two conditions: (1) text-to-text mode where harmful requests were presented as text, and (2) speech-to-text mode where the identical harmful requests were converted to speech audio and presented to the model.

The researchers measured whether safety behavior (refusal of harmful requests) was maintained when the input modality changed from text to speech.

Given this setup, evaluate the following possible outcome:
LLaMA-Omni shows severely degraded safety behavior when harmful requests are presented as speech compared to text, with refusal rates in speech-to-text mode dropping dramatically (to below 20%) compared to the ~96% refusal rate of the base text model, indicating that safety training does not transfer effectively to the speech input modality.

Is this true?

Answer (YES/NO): YES